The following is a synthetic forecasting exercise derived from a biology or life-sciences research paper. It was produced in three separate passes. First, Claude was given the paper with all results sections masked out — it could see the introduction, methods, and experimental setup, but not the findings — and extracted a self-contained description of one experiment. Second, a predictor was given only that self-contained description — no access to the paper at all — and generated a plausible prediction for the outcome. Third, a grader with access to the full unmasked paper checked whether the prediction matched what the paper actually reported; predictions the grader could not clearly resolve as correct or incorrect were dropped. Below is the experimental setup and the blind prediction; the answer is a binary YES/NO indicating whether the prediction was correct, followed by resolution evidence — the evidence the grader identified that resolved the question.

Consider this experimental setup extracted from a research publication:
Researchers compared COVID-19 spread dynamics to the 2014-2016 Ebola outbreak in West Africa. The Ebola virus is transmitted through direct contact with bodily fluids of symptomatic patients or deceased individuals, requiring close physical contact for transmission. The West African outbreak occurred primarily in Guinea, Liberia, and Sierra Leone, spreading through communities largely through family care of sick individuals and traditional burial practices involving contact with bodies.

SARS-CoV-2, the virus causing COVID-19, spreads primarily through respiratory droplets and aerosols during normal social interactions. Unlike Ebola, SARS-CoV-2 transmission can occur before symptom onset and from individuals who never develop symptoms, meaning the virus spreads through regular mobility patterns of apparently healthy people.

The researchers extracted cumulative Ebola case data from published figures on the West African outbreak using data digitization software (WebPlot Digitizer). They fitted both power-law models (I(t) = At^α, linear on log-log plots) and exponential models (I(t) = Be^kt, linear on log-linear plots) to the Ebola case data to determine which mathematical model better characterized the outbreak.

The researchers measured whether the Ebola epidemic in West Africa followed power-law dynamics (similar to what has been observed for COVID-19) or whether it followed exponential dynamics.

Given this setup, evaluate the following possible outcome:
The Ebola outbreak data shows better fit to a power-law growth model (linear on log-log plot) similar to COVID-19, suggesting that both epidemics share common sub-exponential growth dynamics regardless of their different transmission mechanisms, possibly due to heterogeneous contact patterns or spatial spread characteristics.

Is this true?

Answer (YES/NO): NO